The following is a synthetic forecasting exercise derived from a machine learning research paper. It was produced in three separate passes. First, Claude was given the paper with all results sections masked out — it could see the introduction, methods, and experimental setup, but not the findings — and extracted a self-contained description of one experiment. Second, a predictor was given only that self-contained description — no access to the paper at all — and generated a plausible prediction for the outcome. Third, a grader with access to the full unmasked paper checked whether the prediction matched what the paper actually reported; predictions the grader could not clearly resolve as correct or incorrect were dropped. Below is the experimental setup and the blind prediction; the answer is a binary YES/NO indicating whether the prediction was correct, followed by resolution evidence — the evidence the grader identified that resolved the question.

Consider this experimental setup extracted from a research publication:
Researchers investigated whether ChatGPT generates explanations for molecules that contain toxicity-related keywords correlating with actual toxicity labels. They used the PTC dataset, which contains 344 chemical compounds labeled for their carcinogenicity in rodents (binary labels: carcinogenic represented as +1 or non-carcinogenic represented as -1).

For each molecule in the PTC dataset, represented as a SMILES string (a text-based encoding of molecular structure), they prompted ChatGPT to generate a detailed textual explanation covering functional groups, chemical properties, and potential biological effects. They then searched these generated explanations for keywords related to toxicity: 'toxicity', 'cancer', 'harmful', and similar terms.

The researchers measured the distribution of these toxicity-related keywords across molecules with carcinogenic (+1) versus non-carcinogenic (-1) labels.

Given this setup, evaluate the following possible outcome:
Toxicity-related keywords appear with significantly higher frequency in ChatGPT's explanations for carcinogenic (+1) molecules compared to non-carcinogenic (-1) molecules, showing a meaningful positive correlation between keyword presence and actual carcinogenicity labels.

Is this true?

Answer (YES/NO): NO